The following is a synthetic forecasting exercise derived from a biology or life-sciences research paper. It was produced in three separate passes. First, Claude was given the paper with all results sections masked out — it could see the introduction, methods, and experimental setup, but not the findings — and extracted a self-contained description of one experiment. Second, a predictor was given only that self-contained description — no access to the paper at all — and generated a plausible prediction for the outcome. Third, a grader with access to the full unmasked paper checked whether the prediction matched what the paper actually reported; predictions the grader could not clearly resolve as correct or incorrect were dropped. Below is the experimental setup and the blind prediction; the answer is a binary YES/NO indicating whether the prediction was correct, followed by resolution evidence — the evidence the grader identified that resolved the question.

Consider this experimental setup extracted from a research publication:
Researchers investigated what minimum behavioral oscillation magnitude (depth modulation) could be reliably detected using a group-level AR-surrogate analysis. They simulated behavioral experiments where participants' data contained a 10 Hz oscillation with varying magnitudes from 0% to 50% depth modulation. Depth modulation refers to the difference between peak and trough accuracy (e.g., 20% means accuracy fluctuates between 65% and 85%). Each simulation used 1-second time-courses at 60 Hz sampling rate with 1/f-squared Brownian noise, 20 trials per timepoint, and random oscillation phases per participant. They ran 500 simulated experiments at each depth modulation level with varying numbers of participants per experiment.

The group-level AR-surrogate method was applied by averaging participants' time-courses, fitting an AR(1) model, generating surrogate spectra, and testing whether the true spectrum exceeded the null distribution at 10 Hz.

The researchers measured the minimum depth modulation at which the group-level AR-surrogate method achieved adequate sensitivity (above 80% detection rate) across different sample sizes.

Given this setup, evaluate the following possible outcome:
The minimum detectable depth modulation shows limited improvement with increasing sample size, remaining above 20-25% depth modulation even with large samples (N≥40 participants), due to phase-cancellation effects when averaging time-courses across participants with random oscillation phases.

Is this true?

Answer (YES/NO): YES